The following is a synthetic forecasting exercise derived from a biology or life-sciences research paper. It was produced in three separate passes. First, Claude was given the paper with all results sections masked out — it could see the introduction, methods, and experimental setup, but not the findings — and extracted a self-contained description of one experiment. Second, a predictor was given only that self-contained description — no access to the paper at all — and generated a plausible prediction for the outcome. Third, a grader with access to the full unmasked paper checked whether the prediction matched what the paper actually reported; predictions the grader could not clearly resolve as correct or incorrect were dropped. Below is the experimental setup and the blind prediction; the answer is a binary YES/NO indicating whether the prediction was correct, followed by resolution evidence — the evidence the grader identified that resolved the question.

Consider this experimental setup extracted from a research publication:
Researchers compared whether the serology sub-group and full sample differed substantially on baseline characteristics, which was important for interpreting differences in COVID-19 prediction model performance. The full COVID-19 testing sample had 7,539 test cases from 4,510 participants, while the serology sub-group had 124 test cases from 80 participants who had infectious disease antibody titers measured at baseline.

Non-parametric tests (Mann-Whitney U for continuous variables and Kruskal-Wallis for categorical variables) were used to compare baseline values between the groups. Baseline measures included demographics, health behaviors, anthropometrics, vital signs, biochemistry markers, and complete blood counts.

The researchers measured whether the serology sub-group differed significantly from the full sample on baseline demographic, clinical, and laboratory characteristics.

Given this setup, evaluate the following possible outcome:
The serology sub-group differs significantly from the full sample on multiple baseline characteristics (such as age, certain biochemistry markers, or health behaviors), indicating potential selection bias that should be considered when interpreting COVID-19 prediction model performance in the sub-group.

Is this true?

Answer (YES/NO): NO